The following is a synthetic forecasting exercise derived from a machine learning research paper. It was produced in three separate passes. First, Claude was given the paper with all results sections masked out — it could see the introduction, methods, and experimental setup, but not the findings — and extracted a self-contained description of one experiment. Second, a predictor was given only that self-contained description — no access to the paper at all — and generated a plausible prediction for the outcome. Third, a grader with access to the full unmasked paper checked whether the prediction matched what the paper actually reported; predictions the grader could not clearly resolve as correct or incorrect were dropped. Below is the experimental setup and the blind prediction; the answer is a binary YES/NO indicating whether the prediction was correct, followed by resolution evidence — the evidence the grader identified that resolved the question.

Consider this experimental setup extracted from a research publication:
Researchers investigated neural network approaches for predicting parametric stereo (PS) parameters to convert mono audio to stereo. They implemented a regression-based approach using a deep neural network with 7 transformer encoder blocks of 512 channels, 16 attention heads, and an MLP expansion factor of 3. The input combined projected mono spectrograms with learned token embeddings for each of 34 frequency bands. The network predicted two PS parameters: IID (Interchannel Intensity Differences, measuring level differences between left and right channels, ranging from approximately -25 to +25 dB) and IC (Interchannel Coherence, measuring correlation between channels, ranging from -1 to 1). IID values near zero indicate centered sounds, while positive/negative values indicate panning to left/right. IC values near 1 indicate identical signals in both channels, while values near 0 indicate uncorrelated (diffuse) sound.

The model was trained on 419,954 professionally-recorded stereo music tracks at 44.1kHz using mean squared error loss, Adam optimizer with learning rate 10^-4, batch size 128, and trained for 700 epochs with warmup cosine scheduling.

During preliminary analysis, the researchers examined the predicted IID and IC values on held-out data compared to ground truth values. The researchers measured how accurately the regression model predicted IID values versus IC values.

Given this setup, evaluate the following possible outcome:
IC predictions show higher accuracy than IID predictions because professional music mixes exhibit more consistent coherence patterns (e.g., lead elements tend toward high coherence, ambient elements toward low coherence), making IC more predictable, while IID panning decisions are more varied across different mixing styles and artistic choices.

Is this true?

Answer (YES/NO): YES